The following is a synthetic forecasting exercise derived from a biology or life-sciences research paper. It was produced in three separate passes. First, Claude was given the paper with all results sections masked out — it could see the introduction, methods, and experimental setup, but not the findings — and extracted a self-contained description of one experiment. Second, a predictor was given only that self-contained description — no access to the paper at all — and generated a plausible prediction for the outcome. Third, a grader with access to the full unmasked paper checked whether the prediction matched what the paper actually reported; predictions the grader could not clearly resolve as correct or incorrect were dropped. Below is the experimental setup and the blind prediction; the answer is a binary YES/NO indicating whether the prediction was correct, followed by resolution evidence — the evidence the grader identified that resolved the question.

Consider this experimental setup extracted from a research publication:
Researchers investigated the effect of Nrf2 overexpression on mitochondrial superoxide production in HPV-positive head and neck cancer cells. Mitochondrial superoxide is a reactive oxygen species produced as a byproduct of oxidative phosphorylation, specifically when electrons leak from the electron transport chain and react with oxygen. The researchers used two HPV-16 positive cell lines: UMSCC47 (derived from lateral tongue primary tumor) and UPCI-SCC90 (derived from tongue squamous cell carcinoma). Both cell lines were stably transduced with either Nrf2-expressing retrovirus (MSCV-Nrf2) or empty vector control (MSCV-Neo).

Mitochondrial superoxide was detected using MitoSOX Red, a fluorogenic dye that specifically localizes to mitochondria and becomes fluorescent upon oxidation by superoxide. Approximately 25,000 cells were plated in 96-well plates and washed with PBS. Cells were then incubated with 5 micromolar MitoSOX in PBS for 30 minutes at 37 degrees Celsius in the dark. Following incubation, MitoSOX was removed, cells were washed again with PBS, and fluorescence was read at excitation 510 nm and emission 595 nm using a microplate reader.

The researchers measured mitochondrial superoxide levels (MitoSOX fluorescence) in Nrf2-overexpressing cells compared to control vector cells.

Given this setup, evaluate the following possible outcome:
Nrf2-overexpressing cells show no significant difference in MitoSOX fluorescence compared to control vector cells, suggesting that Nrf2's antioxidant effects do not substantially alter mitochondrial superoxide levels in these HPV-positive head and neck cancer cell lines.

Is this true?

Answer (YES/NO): NO